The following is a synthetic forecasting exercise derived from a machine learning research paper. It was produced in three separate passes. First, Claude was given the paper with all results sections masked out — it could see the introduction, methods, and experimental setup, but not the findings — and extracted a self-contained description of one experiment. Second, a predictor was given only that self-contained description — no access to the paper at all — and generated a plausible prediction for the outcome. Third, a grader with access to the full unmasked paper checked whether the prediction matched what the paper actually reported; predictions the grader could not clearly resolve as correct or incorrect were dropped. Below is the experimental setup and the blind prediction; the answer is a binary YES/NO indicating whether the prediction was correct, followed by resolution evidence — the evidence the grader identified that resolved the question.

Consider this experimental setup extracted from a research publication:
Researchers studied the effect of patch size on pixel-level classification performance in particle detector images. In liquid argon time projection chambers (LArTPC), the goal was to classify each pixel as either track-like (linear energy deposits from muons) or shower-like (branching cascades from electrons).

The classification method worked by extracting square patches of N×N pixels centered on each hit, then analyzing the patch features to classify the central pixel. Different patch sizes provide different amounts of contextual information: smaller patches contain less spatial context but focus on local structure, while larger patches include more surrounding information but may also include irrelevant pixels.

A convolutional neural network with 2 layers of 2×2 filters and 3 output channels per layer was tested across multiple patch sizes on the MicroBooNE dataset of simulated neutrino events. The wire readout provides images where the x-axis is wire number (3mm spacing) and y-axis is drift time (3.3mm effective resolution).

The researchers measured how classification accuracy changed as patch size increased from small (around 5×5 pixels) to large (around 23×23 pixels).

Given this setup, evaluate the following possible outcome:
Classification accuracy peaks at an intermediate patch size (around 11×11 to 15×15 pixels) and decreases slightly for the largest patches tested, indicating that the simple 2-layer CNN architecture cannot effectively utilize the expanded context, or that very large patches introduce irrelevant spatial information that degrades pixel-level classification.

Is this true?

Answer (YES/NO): NO